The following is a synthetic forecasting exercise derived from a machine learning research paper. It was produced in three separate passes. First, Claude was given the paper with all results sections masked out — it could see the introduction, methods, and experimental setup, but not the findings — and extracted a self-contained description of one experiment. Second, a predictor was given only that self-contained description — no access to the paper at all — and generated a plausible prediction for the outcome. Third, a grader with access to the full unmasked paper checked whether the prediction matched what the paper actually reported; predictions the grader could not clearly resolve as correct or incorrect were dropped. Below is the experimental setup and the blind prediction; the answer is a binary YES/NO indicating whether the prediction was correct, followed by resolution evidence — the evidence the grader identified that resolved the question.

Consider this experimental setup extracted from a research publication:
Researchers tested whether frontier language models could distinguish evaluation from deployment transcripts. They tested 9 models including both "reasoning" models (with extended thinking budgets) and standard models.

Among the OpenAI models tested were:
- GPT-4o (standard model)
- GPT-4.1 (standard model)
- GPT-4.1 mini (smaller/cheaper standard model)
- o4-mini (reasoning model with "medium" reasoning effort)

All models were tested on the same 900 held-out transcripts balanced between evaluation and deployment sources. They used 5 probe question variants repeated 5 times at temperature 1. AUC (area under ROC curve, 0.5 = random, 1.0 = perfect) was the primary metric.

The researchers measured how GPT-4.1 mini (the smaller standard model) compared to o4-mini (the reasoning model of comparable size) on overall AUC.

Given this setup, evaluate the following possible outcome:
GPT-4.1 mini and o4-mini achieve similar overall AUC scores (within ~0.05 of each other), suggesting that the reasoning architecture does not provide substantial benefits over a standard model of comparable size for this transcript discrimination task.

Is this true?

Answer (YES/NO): YES